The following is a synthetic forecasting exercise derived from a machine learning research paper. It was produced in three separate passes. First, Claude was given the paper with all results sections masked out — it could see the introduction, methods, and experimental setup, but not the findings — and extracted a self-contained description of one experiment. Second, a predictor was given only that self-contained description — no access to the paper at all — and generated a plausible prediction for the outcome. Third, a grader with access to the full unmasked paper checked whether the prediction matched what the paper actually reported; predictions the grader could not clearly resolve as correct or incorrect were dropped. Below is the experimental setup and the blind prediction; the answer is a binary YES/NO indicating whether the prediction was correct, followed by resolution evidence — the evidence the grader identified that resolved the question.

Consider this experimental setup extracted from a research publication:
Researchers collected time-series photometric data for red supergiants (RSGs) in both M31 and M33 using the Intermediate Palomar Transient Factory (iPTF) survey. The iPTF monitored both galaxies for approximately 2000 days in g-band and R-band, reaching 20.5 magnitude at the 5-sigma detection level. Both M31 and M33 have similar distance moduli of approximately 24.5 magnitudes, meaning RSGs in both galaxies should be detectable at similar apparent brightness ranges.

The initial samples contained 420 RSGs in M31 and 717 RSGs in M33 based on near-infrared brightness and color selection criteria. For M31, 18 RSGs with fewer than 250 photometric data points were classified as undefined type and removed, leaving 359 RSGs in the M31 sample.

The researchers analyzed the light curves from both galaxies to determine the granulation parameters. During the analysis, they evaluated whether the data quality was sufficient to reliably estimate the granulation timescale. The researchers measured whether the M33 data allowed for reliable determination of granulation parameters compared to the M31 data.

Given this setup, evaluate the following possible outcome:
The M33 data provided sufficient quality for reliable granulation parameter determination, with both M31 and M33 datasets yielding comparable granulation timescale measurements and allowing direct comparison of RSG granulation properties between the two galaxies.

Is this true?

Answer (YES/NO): NO